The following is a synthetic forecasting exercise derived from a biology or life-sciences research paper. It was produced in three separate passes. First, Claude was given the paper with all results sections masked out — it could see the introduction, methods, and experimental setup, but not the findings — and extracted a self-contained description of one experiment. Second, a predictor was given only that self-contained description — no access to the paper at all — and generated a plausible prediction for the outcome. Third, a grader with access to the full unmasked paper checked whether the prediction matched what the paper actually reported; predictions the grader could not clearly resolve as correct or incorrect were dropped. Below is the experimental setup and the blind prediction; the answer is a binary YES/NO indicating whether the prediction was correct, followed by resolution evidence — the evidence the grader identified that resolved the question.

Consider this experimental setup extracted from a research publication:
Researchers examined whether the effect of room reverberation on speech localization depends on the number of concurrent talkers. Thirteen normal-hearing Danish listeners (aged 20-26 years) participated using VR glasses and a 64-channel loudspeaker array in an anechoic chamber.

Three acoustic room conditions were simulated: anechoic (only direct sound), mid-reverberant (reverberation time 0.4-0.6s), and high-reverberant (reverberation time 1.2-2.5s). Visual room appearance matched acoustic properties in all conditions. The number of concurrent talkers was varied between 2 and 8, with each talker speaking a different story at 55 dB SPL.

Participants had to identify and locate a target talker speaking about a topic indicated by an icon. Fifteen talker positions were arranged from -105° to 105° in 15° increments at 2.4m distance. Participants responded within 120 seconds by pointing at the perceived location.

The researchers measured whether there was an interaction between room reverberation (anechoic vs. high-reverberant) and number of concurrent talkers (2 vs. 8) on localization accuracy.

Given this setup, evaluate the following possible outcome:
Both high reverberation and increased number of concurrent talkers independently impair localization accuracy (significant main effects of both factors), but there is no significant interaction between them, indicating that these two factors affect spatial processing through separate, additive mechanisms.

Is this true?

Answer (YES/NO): NO